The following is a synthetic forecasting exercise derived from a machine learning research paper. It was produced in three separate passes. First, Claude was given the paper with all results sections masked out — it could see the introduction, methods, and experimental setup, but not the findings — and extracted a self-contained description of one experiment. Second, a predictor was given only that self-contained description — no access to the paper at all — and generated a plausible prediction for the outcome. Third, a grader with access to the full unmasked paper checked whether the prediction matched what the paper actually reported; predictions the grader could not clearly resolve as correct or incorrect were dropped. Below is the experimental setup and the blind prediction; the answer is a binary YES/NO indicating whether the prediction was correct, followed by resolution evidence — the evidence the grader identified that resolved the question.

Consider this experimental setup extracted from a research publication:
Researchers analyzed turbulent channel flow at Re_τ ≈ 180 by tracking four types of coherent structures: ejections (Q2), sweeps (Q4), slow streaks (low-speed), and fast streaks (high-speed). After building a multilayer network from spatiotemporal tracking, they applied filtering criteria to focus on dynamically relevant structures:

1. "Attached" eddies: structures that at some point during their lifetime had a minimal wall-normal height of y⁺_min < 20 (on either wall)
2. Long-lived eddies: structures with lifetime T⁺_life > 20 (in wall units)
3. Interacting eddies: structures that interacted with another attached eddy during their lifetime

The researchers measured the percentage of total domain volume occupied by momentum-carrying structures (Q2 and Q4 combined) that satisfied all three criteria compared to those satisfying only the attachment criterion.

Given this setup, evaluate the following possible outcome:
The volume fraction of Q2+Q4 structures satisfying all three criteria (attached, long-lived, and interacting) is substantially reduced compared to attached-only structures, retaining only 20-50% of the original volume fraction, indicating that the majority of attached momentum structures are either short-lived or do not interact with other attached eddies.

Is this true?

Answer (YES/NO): NO